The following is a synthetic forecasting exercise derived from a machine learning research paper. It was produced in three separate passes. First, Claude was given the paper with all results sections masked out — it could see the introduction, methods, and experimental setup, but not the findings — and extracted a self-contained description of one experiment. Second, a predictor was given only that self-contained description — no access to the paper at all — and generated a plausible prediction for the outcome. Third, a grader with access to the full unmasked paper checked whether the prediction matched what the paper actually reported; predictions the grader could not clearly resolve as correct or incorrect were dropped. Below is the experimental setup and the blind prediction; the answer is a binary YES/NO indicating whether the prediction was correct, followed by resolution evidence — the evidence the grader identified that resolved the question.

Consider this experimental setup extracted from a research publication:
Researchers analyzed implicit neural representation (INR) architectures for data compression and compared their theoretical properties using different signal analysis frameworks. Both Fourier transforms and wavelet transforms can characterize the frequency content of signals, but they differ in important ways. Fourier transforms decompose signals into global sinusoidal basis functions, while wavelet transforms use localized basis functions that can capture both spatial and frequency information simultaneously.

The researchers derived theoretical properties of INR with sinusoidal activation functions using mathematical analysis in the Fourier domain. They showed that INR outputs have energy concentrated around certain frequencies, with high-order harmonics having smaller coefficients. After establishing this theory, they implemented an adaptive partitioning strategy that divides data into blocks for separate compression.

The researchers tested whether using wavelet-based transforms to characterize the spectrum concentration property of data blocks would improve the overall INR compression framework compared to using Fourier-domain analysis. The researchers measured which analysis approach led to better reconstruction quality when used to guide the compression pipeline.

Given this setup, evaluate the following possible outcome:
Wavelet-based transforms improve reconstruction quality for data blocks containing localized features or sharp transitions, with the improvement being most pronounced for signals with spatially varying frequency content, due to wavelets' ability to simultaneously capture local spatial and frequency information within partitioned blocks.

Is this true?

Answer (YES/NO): NO